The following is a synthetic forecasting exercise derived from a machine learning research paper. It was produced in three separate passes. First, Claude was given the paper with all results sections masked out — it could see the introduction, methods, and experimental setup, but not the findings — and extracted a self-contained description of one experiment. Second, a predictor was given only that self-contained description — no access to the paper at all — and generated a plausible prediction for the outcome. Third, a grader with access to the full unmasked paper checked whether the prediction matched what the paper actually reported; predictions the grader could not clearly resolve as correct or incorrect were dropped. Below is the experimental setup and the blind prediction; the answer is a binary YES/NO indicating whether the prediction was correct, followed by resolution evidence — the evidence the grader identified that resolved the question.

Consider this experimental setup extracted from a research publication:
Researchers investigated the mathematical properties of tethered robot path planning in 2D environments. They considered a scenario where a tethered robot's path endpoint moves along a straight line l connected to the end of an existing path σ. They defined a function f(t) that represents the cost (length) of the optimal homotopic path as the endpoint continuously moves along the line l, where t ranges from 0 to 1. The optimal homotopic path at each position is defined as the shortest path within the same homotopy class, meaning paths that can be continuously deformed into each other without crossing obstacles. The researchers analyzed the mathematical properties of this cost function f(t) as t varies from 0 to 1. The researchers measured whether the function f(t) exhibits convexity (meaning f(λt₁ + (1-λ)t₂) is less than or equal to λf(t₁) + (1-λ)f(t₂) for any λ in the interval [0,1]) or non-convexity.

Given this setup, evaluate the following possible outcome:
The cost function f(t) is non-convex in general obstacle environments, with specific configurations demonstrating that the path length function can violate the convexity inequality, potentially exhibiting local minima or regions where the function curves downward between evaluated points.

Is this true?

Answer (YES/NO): NO